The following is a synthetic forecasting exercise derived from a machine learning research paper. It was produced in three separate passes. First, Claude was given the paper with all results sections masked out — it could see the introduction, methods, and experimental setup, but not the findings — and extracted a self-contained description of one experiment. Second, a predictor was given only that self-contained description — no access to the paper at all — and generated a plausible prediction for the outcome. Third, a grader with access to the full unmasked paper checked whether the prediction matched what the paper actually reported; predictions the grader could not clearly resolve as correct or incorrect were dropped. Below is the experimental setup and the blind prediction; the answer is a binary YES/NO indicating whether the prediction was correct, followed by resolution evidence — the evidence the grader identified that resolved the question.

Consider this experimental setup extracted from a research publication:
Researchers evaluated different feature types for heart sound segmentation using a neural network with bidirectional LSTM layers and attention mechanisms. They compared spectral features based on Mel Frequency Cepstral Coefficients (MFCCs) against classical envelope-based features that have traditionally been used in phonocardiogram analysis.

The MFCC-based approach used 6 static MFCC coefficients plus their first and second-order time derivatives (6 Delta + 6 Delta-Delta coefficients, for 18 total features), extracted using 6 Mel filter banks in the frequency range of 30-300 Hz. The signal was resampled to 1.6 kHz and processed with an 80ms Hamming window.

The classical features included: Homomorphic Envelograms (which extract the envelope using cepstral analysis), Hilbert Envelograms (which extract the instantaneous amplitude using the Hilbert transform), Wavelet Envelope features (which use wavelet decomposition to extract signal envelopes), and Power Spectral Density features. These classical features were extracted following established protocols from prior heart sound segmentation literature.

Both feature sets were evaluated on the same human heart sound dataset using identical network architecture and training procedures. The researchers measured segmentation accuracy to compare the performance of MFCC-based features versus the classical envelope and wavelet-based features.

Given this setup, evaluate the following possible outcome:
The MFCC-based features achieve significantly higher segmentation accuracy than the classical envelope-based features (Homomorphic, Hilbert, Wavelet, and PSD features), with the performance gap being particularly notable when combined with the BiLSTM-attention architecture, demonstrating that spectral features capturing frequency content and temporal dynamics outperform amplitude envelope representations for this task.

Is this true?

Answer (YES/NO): YES